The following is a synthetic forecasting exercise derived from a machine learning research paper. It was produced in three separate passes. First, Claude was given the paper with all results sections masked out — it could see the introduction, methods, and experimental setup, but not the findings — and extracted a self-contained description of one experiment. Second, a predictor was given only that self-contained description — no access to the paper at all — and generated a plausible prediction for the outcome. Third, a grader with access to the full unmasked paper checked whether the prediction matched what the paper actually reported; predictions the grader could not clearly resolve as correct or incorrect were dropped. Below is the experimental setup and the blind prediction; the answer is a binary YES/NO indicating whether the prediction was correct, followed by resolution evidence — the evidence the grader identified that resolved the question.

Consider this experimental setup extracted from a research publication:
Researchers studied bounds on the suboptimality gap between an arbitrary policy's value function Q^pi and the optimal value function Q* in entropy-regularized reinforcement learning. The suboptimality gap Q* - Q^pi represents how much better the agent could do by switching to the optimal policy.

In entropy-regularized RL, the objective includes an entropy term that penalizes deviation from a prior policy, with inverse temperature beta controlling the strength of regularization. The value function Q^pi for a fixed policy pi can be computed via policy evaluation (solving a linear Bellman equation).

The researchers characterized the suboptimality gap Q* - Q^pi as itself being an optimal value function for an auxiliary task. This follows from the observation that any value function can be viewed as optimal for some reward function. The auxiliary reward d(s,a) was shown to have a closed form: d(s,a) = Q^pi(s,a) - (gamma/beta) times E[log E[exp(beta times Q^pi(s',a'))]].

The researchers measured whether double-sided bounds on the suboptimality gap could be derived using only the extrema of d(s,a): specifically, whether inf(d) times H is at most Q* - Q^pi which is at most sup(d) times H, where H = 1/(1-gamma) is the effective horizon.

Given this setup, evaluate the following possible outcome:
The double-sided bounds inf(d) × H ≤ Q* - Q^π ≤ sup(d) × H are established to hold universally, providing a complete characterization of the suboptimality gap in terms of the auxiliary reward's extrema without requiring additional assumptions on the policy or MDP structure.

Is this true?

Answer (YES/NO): YES